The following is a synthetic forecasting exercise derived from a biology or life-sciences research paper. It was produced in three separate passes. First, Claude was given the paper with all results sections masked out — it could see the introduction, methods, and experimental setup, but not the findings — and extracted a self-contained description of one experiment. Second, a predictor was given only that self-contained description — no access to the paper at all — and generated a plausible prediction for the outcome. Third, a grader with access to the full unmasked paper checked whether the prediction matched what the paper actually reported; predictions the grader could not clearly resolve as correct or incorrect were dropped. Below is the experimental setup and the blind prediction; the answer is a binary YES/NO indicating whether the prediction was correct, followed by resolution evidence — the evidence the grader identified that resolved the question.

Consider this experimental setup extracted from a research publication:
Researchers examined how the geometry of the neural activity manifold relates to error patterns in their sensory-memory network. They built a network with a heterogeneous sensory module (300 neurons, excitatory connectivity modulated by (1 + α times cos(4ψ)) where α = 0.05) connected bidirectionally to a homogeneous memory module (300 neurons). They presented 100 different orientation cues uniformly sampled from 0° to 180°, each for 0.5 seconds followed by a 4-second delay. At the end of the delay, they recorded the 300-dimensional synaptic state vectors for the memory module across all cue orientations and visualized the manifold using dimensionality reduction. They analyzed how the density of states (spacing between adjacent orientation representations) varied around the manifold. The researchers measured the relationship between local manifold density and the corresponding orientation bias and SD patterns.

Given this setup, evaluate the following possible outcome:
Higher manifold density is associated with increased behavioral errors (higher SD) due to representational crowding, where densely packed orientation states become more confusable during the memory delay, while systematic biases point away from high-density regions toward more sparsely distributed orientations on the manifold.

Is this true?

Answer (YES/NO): NO